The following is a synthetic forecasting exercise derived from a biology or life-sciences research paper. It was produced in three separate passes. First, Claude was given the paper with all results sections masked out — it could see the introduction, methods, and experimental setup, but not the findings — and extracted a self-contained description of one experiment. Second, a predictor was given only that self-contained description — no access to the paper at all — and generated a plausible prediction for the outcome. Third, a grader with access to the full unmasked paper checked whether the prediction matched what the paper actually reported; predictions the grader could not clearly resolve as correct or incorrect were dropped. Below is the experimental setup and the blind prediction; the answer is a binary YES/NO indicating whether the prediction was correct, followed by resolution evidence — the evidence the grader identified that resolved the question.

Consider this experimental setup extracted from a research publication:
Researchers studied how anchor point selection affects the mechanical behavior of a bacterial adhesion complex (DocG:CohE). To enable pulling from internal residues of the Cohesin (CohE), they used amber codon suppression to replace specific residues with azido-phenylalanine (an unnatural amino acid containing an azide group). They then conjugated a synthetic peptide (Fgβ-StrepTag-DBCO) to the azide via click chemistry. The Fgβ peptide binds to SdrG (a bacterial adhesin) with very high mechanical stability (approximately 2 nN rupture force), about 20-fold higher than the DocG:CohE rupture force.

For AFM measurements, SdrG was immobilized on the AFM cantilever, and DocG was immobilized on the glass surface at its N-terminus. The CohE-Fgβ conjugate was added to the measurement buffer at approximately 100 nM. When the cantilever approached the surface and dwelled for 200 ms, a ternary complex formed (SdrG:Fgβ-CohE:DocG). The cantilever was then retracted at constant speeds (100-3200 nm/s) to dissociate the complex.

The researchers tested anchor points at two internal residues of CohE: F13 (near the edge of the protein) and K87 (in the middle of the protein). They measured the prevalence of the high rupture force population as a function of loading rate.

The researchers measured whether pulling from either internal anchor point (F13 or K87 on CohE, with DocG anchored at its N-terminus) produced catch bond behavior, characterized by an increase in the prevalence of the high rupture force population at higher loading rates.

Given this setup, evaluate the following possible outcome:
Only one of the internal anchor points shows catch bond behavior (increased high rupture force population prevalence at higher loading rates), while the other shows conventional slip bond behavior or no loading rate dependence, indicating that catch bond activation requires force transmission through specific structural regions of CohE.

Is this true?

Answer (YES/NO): YES